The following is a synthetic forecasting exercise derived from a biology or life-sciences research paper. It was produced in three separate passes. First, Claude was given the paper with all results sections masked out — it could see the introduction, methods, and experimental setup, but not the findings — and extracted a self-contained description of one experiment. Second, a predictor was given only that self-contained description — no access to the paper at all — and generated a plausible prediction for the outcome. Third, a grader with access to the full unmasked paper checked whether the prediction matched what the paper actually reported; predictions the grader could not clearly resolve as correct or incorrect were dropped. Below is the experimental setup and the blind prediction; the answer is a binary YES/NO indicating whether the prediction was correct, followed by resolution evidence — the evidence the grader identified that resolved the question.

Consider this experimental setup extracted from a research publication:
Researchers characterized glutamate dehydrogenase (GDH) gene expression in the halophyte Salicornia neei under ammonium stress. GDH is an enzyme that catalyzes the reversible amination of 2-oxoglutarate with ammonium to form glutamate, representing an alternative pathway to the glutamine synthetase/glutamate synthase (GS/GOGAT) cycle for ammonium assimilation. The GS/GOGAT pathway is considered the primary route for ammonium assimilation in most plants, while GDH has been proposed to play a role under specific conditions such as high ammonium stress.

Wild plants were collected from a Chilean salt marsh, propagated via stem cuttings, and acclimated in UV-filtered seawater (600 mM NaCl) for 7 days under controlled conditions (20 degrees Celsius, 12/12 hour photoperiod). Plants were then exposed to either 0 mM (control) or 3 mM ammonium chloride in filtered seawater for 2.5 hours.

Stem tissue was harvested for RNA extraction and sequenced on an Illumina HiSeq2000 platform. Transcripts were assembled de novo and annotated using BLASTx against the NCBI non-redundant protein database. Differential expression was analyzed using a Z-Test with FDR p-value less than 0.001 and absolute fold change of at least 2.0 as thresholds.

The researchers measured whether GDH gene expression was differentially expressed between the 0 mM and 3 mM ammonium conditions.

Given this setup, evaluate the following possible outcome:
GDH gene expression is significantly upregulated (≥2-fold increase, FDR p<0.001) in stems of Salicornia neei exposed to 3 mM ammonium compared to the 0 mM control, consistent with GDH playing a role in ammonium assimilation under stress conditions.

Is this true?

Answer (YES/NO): NO